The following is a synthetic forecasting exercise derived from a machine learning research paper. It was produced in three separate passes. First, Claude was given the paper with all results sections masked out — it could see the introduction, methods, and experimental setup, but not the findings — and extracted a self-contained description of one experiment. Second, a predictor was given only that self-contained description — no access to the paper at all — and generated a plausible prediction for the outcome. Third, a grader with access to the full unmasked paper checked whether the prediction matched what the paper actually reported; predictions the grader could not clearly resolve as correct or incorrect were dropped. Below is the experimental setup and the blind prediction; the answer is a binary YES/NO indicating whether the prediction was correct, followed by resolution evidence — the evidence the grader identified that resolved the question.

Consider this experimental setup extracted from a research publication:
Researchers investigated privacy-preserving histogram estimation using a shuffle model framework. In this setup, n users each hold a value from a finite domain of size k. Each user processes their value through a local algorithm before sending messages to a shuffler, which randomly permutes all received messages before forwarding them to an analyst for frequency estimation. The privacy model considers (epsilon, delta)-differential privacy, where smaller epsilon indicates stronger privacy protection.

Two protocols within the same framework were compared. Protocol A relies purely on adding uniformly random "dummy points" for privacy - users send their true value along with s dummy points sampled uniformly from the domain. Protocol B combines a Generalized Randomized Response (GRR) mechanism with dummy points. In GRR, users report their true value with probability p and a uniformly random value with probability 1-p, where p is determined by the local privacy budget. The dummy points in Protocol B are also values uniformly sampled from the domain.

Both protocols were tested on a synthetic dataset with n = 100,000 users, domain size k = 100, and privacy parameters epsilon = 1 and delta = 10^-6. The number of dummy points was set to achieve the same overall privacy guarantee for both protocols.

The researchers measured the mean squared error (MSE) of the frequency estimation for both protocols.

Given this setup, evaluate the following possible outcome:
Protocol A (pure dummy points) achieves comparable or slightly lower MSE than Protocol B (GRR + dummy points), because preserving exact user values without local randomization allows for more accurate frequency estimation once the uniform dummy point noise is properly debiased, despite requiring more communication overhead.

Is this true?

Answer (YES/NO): YES